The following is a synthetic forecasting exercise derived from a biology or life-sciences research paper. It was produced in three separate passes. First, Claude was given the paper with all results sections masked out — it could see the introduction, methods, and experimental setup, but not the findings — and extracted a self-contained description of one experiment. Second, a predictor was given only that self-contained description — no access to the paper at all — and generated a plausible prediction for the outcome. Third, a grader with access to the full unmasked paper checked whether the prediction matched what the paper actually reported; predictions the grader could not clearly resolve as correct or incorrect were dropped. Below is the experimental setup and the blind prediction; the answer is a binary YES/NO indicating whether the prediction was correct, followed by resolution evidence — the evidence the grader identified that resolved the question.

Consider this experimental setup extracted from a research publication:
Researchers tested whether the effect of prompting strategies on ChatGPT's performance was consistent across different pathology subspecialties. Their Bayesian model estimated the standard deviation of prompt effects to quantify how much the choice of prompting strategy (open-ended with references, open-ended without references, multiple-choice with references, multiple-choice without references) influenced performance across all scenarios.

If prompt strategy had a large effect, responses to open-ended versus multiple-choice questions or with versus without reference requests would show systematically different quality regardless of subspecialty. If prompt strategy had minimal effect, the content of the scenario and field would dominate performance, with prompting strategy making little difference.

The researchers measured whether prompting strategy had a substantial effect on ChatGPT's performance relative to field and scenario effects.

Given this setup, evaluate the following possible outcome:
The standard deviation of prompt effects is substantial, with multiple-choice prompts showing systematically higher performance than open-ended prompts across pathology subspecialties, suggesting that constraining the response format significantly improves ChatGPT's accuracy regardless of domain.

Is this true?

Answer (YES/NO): NO